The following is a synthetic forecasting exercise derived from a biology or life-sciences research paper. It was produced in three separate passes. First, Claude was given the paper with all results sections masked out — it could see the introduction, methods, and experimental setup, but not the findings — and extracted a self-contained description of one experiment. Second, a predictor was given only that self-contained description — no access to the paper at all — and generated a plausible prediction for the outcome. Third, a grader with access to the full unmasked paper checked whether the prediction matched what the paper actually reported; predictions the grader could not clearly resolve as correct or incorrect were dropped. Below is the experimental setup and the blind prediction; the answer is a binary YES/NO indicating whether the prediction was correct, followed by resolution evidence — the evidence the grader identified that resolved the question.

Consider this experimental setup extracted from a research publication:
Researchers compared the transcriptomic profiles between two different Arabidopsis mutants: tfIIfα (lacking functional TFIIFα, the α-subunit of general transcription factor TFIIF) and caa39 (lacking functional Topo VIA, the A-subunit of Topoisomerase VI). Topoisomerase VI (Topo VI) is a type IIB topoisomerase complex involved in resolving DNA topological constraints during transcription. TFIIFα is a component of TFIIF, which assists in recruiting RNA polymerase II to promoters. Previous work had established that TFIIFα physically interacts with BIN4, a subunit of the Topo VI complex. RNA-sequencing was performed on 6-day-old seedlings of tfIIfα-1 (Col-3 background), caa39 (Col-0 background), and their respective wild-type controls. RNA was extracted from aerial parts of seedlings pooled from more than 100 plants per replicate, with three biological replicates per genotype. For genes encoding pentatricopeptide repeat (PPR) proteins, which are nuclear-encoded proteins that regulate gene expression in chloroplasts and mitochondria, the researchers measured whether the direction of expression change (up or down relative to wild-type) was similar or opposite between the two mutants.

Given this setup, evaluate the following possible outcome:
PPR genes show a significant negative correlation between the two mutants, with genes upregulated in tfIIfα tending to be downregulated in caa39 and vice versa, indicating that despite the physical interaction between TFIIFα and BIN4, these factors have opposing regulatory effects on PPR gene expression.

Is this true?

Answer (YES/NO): YES